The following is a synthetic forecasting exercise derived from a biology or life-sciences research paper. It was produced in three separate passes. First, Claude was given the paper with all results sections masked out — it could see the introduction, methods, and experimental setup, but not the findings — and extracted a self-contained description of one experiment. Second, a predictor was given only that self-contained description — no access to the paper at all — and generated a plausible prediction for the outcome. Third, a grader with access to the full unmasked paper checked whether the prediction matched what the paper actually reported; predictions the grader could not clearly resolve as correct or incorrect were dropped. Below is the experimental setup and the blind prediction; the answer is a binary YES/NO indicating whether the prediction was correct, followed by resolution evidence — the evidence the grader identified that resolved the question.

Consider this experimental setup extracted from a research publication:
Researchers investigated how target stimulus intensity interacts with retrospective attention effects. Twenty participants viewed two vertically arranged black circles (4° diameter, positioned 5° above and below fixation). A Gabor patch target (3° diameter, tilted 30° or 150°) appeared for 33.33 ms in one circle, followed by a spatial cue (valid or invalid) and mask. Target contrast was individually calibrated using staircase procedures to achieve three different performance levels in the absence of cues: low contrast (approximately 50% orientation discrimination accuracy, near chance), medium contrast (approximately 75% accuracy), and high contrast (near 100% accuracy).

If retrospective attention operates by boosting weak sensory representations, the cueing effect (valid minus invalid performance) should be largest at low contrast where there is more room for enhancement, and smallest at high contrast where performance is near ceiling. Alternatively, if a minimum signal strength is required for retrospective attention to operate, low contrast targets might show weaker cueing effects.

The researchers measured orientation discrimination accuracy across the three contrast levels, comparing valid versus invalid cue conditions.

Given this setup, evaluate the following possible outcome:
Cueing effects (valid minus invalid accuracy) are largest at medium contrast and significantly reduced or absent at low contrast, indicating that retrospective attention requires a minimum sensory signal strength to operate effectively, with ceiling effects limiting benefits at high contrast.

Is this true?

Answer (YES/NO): YES